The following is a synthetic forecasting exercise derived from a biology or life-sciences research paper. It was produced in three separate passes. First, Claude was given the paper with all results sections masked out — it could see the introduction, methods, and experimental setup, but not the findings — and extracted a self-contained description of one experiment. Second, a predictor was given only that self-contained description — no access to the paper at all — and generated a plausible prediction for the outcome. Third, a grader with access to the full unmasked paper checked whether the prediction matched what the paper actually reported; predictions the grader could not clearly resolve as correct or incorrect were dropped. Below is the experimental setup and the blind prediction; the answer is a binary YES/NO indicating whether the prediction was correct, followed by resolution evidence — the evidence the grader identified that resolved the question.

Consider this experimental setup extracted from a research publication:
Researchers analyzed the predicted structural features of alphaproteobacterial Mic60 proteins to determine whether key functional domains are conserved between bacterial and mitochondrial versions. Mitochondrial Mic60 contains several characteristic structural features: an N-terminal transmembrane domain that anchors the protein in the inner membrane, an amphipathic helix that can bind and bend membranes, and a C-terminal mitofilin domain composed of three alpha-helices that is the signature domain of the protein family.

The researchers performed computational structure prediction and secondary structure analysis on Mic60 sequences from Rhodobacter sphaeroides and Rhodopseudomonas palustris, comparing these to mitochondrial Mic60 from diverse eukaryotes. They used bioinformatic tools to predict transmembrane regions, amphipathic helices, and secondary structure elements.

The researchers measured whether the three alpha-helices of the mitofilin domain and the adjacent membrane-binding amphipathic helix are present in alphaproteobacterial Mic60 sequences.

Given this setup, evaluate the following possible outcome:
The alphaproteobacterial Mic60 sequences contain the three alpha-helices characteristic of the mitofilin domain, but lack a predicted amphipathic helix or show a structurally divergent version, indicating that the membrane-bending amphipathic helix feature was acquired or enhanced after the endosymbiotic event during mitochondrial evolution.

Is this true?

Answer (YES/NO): NO